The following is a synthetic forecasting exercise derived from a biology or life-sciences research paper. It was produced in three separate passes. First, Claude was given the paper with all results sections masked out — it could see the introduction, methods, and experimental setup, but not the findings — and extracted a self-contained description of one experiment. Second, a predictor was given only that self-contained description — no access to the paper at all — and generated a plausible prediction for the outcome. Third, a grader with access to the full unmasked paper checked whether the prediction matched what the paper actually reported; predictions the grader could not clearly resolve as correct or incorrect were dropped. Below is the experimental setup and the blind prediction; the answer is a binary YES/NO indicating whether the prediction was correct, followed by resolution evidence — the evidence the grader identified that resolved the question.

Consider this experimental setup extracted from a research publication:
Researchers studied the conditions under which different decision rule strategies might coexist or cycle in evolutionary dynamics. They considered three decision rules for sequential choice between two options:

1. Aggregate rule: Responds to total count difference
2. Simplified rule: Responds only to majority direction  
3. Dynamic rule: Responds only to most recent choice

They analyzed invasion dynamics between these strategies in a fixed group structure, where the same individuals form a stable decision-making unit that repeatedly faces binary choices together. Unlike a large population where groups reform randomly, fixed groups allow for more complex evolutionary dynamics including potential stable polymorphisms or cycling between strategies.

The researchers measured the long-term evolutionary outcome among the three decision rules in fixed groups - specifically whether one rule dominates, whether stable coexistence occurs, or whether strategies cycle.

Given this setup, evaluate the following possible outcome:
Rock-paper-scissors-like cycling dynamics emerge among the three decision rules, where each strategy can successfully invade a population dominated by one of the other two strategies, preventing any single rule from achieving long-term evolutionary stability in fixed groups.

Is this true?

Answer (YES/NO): NO